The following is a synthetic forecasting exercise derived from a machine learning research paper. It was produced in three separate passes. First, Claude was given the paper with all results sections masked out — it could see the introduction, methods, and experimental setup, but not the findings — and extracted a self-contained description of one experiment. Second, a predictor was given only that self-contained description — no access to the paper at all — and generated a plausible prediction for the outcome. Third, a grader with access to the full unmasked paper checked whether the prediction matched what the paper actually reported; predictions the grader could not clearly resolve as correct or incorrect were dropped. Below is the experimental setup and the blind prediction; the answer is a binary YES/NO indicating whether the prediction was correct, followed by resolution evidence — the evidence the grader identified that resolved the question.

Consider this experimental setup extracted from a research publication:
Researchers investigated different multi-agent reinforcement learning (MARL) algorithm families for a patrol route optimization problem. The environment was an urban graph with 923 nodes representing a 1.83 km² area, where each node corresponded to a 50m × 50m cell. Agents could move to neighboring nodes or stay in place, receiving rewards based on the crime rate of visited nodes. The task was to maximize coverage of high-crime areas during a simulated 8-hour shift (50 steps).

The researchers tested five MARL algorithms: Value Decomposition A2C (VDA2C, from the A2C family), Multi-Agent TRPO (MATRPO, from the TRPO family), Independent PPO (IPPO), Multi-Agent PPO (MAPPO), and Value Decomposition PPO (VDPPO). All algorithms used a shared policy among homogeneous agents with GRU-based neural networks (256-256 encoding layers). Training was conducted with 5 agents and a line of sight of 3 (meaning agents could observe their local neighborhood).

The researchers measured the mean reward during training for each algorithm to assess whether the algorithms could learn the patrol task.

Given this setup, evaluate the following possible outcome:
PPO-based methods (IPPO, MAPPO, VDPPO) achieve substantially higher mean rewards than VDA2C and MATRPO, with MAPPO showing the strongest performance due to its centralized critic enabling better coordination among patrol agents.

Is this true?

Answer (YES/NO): NO